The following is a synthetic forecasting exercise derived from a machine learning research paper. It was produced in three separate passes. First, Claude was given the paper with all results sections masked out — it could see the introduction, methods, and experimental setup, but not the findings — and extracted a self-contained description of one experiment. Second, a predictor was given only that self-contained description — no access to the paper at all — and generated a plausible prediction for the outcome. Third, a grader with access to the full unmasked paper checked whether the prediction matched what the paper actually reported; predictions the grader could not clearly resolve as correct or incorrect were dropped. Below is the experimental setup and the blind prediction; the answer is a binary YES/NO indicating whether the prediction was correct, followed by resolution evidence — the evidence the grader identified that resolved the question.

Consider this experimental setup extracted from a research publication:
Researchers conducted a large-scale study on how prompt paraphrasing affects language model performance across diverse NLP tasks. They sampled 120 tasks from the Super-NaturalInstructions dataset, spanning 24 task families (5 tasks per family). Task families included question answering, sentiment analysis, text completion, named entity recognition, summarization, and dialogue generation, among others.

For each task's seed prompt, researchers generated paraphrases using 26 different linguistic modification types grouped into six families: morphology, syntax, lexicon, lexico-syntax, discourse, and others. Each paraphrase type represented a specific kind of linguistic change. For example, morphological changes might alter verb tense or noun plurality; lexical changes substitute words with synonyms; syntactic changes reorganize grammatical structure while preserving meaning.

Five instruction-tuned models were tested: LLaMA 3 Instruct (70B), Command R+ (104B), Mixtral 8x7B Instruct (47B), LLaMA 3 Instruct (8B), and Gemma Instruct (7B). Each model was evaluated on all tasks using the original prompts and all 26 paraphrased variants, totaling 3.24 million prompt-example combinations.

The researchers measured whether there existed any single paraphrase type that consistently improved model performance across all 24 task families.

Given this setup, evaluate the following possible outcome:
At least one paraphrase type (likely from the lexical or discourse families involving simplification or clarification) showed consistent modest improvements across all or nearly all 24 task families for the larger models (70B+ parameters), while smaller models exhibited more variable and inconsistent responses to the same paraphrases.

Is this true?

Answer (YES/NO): NO